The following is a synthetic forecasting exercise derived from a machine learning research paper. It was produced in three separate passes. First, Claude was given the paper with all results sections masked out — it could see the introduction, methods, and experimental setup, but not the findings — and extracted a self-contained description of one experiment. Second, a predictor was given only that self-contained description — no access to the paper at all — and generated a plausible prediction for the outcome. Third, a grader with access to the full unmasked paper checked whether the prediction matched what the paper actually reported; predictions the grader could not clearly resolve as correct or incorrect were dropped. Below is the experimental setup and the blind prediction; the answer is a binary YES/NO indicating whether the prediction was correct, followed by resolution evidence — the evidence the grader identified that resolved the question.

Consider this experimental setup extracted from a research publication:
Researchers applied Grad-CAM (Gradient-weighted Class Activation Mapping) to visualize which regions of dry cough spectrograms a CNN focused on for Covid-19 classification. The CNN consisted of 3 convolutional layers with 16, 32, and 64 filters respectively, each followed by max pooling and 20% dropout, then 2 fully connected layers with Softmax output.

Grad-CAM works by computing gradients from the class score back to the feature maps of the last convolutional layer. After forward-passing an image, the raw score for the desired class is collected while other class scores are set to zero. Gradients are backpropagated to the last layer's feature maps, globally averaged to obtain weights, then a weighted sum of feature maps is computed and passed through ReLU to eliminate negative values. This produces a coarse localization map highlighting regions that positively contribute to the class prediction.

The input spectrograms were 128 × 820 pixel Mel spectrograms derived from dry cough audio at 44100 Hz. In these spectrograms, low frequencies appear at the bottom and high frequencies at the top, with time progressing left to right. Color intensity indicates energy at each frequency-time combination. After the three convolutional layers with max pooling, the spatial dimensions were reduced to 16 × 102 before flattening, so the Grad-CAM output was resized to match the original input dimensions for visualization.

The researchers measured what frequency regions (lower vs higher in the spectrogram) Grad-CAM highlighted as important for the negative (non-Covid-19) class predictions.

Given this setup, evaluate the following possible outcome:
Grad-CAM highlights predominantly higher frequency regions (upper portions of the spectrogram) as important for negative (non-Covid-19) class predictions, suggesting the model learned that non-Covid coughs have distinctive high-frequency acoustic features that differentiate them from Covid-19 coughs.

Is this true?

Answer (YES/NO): YES